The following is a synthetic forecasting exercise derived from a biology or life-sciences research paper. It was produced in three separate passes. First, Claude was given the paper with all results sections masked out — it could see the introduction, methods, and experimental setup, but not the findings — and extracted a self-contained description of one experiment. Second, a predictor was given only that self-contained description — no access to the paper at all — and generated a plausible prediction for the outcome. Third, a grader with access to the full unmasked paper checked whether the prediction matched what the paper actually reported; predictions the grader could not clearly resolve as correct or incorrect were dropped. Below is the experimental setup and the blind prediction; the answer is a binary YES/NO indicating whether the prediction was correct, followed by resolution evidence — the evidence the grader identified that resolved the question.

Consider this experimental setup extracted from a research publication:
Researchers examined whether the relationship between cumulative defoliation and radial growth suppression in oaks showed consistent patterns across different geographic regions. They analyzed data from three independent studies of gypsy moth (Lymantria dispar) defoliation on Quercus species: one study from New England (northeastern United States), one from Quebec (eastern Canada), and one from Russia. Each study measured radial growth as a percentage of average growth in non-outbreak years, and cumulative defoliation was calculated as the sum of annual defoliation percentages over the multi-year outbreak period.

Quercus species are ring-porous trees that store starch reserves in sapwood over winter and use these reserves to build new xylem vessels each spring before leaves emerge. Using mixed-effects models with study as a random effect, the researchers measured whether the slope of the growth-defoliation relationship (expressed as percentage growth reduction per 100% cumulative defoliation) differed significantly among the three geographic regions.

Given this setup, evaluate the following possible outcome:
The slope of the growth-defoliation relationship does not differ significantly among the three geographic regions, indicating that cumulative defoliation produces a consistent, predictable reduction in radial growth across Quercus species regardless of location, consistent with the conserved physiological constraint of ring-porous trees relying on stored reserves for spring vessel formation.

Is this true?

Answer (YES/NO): YES